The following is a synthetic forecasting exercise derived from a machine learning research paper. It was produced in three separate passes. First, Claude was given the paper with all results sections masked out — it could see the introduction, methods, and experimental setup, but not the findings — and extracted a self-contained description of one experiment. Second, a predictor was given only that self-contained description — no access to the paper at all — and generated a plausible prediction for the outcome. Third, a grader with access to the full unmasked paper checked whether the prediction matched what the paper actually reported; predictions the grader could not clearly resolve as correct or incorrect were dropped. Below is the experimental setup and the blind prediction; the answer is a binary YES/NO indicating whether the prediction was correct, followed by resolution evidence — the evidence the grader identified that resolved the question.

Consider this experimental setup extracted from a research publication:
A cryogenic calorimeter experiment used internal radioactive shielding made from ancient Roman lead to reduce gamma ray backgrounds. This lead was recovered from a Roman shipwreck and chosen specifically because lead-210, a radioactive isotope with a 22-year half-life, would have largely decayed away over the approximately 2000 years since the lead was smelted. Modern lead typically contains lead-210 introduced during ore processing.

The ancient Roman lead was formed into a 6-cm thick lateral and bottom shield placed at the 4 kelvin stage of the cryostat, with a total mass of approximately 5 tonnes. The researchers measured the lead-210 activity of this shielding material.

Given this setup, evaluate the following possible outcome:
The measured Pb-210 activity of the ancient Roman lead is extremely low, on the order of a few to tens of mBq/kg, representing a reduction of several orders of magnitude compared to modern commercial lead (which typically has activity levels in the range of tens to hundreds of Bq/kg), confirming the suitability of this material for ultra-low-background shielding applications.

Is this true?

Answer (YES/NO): NO